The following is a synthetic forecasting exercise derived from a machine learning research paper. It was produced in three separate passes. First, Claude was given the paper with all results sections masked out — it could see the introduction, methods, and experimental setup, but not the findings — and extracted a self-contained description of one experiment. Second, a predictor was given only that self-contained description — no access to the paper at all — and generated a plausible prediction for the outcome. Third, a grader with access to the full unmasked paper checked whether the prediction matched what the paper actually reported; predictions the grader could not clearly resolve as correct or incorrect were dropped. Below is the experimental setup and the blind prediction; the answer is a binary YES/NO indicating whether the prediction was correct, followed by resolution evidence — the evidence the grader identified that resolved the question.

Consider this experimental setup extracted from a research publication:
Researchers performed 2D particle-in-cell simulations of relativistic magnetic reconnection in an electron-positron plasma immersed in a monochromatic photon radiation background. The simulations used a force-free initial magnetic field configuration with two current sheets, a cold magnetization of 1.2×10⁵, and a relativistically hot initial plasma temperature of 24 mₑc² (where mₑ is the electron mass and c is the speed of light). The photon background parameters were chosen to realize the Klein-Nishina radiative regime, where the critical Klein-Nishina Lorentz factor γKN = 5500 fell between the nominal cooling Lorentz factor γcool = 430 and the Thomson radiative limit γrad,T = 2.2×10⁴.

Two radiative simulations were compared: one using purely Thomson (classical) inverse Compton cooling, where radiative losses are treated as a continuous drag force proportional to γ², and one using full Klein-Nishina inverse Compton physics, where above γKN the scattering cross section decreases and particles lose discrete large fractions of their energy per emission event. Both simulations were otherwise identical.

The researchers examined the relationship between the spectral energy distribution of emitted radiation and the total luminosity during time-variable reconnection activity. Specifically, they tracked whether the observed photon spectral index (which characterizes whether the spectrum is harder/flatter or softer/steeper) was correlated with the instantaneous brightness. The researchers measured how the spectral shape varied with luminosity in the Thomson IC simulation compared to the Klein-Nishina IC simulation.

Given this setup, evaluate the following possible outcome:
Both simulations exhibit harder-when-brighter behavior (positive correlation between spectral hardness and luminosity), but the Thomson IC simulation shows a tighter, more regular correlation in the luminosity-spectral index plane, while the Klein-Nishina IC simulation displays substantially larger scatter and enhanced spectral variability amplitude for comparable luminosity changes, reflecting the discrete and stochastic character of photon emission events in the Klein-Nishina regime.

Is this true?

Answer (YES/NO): NO